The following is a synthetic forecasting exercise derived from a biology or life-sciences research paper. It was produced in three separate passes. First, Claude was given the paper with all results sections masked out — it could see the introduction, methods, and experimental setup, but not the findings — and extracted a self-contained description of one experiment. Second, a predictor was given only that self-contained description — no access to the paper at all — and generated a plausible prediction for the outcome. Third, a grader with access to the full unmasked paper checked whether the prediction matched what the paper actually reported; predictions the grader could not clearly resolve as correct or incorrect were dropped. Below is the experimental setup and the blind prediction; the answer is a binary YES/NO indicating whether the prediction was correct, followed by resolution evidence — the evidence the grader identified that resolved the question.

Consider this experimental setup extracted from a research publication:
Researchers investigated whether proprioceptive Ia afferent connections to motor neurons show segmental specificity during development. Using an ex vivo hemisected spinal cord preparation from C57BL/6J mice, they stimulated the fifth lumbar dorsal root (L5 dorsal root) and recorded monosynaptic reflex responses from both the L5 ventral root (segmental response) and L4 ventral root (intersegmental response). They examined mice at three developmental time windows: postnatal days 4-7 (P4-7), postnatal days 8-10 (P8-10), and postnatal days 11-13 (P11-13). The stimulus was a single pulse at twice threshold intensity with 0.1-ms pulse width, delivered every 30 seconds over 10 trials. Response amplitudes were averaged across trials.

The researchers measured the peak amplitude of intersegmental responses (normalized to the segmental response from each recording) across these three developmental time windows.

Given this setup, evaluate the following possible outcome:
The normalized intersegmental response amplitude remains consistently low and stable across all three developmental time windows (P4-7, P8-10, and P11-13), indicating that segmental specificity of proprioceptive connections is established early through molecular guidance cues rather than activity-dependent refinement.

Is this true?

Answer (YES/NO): NO